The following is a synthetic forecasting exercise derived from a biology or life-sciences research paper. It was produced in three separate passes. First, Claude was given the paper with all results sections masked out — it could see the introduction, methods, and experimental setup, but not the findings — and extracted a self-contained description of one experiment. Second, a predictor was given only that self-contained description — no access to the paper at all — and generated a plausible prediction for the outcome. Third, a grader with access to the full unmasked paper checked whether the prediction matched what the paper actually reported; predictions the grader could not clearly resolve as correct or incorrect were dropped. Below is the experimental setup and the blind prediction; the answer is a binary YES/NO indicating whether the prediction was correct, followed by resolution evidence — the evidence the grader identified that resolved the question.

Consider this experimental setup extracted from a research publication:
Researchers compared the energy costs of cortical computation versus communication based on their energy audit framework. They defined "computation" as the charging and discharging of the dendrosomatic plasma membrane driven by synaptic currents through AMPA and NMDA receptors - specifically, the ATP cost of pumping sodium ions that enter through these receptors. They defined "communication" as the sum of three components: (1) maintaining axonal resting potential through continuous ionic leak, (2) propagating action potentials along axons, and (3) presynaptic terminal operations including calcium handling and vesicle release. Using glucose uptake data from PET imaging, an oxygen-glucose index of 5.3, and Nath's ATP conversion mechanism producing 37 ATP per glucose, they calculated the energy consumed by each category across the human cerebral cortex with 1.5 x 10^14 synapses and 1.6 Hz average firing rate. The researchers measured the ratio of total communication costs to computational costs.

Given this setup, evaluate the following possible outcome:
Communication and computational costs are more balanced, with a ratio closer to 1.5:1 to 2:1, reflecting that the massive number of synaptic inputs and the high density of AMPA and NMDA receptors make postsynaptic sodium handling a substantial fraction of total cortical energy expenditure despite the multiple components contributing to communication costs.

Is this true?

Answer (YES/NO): NO